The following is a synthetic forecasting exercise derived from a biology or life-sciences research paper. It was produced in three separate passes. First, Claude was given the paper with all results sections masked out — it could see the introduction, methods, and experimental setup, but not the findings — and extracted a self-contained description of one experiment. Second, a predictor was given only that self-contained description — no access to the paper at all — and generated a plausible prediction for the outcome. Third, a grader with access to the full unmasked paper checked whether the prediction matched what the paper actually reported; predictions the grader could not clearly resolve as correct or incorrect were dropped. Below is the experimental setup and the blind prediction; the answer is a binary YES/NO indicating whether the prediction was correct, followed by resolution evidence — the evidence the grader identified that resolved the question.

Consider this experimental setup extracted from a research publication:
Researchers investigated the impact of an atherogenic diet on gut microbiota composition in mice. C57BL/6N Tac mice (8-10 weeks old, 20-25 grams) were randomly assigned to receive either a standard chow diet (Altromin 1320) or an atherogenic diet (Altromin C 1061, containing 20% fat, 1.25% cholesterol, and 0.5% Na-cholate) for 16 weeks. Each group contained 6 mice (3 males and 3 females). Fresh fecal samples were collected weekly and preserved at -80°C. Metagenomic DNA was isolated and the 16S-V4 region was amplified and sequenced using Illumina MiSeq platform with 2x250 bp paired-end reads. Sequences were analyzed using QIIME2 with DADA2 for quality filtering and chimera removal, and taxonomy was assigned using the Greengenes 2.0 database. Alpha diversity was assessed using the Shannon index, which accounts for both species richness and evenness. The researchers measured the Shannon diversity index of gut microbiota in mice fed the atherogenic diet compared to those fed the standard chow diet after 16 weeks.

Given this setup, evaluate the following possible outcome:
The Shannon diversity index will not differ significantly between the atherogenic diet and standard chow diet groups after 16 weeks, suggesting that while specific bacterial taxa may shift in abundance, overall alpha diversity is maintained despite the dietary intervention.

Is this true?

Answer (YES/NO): NO